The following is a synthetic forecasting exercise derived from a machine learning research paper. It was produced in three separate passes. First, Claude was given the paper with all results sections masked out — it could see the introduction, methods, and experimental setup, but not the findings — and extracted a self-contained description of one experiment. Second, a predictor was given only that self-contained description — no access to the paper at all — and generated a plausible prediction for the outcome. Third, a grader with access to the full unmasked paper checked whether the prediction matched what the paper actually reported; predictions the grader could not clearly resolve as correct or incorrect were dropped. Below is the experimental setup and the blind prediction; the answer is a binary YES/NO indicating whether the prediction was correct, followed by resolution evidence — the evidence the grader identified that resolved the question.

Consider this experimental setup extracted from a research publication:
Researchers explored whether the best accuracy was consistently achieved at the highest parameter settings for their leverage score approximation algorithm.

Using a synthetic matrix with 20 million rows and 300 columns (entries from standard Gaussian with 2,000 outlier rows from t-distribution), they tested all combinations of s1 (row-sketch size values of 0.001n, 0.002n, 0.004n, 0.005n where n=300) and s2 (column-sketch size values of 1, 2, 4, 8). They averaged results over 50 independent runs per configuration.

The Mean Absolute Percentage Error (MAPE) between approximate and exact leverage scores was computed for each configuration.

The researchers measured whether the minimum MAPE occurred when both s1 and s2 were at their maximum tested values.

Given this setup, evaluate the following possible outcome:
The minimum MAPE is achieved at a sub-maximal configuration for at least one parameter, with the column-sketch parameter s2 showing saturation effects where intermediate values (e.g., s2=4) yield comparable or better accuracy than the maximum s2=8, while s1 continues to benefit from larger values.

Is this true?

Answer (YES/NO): NO